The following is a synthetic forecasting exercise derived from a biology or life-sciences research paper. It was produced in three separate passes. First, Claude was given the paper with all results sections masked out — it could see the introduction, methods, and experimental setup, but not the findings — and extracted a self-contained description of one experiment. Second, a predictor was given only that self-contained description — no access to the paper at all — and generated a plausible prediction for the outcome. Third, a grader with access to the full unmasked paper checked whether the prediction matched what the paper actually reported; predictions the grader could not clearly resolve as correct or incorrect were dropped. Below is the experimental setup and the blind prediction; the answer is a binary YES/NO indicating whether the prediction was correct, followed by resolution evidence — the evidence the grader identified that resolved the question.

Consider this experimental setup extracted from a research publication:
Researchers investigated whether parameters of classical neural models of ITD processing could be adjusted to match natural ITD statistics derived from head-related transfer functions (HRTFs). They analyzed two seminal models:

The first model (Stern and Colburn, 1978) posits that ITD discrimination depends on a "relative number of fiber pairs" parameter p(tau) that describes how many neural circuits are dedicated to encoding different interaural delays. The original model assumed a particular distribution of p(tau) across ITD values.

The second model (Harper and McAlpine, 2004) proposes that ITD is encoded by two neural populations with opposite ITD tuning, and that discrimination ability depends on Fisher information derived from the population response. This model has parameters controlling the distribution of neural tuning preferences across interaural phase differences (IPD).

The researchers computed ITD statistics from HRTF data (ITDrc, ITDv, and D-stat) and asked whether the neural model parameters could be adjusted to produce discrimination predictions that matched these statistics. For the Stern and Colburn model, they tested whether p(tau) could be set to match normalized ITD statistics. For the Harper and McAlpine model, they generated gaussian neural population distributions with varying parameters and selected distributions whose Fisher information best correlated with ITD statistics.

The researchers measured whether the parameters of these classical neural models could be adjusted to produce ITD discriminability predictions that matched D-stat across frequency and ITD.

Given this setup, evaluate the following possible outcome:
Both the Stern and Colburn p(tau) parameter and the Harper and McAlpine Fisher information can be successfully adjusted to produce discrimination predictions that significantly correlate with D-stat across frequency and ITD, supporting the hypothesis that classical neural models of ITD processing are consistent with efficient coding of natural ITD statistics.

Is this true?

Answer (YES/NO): YES